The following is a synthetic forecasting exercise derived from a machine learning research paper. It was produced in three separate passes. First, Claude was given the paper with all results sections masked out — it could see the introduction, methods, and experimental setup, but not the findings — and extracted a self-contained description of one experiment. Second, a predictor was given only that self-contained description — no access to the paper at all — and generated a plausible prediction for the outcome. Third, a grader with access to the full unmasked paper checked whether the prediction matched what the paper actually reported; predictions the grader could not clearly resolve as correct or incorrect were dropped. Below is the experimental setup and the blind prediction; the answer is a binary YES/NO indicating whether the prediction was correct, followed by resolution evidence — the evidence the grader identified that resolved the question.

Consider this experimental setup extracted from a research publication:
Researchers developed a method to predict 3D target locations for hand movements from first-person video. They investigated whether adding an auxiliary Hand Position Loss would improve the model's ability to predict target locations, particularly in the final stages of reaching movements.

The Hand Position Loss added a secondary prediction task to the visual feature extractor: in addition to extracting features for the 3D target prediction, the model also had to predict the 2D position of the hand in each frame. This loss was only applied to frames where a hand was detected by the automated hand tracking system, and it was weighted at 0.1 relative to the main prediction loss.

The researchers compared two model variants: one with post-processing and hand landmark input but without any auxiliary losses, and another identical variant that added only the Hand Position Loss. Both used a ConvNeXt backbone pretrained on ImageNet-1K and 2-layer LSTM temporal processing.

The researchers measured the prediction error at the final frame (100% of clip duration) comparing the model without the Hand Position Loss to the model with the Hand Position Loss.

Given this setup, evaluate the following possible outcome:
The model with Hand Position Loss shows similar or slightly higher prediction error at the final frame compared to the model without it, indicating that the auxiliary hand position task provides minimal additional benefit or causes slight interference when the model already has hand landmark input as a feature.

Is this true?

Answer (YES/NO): NO